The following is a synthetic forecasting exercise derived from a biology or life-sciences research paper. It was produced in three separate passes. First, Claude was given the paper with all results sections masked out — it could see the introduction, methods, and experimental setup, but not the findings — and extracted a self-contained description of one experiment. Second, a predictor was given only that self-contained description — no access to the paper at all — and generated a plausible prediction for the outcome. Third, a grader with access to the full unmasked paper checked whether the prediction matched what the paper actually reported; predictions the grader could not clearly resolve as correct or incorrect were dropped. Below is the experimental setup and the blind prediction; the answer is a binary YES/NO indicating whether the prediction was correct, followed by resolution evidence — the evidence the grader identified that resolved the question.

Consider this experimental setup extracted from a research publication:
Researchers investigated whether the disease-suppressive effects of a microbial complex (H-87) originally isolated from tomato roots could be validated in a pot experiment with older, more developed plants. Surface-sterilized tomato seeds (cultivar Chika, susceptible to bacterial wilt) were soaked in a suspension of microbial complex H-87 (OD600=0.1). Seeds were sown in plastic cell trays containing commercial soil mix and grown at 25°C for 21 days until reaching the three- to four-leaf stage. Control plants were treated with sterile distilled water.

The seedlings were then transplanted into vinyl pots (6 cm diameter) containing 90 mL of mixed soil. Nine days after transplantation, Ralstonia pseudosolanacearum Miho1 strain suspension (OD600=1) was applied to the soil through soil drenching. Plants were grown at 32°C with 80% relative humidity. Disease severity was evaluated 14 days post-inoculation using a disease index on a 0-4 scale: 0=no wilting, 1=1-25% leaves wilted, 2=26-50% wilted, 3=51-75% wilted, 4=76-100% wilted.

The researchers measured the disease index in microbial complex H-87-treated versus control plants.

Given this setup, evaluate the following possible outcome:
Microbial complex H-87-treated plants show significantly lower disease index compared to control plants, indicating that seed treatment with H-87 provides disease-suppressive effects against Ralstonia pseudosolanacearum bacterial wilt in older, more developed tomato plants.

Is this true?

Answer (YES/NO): YES